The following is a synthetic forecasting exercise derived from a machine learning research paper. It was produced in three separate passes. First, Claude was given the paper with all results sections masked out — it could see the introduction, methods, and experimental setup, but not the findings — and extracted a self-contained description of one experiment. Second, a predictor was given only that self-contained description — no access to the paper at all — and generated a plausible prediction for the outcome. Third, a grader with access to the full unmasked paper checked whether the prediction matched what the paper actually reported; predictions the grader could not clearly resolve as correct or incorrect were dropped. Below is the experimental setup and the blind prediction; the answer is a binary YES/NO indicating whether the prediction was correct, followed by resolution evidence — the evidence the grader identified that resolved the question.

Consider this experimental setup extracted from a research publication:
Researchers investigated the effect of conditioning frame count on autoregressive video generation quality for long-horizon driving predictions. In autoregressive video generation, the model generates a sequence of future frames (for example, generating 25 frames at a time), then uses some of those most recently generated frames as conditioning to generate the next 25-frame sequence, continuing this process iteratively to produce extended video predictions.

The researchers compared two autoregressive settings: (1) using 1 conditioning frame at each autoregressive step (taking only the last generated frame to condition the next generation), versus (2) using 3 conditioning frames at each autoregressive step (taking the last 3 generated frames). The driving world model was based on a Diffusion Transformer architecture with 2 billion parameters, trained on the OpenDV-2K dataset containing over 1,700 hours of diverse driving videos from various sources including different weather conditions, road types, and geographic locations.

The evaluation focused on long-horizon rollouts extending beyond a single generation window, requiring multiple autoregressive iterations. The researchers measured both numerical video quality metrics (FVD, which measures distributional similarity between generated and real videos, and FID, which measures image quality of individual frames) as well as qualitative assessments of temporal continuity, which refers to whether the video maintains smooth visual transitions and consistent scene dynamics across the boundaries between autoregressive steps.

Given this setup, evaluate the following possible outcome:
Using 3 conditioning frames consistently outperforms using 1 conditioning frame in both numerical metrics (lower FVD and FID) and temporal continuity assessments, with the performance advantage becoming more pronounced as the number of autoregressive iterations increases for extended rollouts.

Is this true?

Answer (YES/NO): NO